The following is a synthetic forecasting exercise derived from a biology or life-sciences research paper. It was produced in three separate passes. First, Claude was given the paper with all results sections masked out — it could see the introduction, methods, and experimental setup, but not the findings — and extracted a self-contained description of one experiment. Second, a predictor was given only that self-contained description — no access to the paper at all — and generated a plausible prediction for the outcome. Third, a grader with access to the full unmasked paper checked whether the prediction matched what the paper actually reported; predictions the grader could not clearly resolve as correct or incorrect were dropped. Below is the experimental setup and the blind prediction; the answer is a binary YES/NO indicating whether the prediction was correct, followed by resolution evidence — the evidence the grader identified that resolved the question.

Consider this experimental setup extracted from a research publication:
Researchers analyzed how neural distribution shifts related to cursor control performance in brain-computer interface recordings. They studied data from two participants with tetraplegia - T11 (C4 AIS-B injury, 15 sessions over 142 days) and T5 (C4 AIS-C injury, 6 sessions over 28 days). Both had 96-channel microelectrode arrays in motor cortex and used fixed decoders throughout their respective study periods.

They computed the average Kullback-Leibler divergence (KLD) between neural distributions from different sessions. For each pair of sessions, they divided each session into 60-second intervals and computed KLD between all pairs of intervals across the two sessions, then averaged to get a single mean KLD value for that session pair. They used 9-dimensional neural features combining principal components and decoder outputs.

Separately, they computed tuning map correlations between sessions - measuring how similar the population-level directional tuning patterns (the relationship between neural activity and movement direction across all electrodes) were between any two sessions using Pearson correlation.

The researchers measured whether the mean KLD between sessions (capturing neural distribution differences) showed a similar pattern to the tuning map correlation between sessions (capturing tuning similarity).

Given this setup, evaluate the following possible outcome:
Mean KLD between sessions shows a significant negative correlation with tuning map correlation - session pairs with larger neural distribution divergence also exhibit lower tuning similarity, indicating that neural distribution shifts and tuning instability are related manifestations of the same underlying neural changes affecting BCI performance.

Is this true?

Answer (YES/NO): YES